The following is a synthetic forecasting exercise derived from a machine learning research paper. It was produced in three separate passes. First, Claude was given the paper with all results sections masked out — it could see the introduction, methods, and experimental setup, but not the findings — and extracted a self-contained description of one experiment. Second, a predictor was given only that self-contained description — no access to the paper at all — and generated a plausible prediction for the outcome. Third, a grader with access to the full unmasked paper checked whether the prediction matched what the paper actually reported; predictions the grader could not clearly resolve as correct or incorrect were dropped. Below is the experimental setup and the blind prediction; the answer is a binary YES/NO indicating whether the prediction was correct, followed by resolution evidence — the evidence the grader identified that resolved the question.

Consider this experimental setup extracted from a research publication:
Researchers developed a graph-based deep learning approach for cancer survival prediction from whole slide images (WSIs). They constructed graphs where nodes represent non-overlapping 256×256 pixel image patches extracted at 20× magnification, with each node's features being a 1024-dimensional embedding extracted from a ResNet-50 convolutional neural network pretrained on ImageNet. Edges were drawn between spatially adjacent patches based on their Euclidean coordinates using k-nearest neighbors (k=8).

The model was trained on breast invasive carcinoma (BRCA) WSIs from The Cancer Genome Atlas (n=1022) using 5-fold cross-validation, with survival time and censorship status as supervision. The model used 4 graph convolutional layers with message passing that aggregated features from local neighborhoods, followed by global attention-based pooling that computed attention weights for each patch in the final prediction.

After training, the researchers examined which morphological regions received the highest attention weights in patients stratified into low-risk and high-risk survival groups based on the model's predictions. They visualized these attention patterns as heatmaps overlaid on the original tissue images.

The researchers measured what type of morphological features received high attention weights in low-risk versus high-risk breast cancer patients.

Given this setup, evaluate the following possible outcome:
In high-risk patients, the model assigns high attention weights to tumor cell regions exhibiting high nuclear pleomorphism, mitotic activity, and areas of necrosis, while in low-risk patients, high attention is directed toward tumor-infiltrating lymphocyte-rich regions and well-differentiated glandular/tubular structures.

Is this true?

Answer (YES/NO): NO